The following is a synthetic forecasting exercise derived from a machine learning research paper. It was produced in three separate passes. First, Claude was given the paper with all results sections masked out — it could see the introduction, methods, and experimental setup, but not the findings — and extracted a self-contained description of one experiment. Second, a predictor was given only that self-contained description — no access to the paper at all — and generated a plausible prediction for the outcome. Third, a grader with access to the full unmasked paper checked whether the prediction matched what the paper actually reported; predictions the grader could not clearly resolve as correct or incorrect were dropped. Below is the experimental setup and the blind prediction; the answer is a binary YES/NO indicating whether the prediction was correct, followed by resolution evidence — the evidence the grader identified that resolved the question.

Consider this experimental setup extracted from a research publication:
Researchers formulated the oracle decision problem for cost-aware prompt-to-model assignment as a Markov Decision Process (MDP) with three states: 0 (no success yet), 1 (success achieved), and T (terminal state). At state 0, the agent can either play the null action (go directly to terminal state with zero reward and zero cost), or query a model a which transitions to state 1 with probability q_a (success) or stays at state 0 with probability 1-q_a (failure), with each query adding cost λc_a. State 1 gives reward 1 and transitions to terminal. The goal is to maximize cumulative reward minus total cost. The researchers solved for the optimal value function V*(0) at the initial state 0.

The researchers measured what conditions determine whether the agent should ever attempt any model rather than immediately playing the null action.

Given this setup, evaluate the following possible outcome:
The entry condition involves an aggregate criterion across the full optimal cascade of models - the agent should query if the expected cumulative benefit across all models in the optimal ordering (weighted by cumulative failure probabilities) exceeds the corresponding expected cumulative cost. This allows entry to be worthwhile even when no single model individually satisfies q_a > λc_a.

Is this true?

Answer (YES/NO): NO